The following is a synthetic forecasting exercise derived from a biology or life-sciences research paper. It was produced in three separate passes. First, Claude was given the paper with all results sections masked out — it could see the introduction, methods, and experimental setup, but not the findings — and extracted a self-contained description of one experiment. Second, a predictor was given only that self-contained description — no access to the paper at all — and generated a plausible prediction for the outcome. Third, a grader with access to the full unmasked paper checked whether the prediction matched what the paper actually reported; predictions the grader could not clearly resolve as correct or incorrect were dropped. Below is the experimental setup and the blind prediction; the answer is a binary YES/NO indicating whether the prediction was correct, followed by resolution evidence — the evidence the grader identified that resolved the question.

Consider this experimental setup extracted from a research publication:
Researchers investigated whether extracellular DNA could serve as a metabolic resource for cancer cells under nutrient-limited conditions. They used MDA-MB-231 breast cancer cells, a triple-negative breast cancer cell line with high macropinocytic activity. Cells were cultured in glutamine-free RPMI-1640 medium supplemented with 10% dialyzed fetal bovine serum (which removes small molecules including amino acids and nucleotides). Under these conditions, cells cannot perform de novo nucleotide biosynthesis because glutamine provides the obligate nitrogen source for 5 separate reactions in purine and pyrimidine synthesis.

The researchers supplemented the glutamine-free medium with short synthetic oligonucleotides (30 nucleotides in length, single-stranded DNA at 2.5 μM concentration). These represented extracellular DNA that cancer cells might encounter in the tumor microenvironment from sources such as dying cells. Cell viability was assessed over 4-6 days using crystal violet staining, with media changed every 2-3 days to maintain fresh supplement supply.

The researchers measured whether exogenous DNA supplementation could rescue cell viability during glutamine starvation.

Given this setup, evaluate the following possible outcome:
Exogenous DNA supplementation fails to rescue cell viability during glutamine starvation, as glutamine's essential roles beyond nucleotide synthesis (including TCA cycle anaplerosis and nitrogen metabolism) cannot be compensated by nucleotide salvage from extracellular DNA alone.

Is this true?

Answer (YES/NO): NO